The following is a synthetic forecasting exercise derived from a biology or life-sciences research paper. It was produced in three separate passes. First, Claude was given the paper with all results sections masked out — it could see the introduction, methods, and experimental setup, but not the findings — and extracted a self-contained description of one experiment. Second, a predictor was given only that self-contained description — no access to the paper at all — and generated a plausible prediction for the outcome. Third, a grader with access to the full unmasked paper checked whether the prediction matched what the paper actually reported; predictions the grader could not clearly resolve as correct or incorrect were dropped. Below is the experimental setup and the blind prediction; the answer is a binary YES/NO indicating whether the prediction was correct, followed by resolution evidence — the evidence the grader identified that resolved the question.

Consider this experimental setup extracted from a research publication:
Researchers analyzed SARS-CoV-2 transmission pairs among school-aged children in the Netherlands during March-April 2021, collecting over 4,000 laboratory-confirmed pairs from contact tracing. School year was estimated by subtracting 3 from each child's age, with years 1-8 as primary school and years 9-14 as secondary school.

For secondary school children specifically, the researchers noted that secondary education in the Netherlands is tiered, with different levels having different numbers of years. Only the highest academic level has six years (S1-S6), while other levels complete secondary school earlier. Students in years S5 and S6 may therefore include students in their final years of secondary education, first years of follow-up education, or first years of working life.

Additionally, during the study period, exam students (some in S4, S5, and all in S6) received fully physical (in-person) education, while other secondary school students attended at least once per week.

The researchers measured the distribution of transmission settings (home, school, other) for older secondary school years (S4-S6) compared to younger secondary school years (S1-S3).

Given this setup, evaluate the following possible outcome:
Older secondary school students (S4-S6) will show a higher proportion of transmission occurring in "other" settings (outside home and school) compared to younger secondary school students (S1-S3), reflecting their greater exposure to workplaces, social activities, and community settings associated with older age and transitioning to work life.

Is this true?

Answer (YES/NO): YES